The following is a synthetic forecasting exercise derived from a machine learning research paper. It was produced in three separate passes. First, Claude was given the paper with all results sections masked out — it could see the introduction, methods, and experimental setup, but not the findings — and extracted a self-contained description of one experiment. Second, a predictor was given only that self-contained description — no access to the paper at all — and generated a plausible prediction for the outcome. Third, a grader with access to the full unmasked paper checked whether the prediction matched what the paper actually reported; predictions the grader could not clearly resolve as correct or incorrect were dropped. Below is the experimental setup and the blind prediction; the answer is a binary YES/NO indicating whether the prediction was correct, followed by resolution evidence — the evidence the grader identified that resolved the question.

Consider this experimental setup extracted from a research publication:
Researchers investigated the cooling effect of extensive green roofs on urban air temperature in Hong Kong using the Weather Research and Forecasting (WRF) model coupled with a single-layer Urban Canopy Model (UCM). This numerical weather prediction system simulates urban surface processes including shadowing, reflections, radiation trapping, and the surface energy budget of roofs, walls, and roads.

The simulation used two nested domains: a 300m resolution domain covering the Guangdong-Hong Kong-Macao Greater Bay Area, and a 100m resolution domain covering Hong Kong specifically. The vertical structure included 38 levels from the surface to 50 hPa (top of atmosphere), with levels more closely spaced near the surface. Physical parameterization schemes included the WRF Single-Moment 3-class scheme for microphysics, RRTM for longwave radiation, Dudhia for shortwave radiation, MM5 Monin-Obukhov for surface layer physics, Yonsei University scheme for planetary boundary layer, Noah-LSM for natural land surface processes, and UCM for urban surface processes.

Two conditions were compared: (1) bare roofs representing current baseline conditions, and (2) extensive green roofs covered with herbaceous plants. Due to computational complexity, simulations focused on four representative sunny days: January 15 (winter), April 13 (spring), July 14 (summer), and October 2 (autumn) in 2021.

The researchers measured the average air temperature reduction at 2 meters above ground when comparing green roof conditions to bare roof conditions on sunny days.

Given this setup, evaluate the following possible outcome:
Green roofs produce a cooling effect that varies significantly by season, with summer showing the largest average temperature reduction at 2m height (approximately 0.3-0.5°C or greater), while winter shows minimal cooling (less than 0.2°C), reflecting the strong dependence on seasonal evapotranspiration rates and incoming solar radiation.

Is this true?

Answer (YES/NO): NO